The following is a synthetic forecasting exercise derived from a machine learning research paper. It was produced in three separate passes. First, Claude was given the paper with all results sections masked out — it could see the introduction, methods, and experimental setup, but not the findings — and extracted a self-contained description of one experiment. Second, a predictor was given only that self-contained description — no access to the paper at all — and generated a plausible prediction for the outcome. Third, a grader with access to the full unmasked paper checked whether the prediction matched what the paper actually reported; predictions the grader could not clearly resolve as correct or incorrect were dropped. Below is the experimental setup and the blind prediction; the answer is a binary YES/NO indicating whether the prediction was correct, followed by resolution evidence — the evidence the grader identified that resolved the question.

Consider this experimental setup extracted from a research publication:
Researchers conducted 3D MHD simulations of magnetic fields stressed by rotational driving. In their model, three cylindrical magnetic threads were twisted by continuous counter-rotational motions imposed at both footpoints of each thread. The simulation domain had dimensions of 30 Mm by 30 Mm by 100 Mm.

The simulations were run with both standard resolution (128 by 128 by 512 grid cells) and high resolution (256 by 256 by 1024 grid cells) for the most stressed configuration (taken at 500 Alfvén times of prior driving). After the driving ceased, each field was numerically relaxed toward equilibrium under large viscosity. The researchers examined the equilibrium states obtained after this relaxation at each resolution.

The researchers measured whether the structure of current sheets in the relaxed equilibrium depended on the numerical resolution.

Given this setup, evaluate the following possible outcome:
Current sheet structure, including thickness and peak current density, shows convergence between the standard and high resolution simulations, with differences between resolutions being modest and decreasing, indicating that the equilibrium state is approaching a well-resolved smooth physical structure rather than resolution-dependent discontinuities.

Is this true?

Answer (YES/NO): NO